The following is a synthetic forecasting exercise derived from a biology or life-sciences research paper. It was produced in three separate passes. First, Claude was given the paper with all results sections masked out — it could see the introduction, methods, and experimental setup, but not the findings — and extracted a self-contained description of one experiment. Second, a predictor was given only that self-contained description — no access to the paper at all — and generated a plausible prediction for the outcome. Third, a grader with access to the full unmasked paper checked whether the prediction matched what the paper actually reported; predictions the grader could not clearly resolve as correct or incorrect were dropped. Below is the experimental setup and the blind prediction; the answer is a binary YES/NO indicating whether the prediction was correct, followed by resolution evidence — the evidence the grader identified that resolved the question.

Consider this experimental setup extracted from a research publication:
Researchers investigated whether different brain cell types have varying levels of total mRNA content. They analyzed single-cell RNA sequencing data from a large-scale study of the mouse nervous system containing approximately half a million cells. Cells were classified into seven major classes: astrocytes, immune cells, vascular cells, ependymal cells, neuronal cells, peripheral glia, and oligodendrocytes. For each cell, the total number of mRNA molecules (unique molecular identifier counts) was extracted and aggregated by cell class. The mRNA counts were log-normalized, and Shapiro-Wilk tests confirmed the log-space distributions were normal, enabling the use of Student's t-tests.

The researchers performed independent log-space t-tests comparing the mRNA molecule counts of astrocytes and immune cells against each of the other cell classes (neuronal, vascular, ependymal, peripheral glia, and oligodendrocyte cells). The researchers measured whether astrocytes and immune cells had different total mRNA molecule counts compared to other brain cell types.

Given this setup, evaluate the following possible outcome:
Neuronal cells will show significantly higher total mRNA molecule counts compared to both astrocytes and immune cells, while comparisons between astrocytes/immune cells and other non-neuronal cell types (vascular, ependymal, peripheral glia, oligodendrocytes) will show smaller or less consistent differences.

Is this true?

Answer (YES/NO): NO